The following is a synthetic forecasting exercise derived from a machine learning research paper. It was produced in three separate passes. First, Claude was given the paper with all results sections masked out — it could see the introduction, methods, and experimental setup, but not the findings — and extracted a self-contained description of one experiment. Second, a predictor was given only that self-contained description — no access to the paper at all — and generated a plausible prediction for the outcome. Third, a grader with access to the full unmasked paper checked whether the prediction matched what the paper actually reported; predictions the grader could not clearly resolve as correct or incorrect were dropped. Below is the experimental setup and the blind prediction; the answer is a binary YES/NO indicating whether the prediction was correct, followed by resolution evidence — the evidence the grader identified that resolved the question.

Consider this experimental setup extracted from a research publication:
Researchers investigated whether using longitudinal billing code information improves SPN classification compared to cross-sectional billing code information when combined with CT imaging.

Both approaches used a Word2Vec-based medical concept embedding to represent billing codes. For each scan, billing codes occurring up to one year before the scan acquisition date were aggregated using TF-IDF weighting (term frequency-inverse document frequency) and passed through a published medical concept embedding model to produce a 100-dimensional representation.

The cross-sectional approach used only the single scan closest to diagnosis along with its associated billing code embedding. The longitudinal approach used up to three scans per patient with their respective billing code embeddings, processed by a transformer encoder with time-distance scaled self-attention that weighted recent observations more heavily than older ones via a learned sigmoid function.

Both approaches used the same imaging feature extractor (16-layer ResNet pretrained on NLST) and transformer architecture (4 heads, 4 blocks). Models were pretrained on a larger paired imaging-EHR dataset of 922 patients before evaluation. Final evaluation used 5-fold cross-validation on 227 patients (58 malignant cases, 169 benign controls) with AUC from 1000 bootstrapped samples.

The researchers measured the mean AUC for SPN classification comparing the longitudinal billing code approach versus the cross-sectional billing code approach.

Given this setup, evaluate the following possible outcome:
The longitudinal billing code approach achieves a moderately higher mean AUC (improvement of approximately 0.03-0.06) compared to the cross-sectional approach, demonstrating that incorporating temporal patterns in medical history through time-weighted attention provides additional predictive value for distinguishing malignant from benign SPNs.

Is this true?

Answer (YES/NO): NO